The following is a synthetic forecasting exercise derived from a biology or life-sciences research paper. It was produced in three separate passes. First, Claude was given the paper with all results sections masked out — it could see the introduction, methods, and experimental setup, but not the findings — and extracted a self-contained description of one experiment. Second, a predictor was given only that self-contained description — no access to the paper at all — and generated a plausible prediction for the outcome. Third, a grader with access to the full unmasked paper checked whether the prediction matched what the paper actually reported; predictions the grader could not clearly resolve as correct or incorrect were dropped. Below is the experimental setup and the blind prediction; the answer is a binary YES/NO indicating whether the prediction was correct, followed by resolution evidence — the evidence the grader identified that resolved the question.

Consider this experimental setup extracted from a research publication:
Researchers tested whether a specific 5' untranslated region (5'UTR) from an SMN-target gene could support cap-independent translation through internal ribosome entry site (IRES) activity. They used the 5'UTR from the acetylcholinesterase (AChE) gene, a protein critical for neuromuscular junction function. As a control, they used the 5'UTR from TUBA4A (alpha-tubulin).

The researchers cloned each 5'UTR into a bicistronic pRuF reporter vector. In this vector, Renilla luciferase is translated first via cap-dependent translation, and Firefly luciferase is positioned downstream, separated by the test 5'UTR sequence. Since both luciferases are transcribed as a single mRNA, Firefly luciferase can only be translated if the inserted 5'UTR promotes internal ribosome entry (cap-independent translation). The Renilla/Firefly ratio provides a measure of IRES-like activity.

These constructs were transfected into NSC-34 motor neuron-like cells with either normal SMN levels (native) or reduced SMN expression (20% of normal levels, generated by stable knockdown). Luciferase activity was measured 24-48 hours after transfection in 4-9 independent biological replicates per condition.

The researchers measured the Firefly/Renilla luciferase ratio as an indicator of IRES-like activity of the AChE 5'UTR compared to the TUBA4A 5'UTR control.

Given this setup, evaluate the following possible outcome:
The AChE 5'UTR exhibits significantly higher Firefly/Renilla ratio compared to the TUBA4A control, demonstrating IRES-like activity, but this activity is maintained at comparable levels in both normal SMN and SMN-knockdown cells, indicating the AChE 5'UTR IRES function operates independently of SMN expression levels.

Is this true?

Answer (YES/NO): NO